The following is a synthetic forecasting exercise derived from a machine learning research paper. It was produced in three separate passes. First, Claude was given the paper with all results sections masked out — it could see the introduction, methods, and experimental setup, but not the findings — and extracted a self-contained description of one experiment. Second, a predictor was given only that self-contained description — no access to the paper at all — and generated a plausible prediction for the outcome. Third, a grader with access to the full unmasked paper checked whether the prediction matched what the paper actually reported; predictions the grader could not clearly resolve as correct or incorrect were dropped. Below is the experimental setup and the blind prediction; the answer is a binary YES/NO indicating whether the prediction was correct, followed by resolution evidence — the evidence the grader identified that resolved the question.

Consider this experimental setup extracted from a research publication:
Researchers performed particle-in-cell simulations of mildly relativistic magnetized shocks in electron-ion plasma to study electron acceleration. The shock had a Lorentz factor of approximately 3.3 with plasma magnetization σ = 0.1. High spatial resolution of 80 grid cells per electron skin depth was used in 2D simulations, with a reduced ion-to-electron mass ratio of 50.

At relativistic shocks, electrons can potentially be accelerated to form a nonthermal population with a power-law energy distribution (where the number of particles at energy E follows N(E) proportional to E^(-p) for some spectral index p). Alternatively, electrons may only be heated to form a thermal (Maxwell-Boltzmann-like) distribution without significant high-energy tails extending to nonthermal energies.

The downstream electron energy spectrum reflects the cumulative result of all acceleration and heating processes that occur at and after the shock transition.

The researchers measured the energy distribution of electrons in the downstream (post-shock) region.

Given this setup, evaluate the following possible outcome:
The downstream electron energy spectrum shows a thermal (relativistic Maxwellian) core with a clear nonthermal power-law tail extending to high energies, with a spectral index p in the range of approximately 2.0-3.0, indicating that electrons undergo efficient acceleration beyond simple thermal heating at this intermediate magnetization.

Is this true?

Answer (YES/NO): NO